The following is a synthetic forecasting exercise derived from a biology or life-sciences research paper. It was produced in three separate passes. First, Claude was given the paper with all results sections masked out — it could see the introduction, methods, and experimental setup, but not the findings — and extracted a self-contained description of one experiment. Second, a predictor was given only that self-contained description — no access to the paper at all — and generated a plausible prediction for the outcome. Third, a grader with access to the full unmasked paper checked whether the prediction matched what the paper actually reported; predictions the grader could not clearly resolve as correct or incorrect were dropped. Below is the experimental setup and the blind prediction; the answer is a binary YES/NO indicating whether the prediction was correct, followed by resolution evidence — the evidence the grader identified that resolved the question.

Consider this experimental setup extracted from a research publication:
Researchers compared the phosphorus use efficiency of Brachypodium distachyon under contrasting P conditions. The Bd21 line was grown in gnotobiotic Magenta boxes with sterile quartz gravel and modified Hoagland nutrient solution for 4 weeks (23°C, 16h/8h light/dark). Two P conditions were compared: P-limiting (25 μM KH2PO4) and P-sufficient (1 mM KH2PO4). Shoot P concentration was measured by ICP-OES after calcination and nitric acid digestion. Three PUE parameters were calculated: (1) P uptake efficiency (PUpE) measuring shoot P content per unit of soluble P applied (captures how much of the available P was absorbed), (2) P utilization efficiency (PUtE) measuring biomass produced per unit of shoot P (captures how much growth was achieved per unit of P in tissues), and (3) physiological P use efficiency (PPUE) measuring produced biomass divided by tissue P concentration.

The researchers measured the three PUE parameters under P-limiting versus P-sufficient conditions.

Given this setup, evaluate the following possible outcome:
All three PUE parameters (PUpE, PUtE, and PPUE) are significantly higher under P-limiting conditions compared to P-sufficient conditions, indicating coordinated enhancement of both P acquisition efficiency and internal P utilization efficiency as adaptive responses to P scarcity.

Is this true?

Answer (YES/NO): YES